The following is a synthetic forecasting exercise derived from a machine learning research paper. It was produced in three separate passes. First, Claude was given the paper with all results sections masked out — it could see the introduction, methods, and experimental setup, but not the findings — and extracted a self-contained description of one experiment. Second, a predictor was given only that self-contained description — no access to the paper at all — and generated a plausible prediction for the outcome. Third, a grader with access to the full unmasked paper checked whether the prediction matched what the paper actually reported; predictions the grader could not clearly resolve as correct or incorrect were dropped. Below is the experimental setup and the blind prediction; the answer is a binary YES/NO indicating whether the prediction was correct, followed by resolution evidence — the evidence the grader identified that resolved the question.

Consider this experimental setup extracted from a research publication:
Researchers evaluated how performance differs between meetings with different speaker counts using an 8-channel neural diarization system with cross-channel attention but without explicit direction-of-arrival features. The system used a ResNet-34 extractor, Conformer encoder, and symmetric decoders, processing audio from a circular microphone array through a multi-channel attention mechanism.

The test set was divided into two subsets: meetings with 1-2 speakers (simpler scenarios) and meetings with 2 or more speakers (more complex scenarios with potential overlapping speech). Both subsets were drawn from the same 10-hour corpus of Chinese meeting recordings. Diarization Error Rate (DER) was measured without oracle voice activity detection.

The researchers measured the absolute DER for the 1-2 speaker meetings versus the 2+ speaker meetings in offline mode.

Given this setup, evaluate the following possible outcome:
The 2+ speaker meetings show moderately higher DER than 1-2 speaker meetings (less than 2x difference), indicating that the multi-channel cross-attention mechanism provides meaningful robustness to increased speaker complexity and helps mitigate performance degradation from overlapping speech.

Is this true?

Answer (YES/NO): NO